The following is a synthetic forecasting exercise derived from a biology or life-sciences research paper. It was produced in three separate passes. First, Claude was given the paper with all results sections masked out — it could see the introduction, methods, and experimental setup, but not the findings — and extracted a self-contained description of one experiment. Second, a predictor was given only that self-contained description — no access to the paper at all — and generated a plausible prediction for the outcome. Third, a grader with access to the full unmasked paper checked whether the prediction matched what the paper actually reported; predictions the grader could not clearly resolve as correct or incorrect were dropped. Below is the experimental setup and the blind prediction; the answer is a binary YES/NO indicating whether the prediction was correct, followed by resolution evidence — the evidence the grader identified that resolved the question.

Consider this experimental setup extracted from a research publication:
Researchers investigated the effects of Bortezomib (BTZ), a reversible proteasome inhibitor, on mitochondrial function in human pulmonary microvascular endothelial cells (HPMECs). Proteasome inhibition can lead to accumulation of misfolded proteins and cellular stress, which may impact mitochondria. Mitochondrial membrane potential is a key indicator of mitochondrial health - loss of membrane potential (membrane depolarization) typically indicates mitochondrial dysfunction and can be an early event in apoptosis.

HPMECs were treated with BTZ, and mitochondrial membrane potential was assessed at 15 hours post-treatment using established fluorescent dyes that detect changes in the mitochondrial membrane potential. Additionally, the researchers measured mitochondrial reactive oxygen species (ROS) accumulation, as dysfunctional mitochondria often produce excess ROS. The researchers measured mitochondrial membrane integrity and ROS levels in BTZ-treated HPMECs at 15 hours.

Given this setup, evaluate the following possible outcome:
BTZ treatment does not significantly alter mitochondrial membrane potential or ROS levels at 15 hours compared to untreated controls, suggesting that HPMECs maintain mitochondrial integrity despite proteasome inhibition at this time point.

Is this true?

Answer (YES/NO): NO